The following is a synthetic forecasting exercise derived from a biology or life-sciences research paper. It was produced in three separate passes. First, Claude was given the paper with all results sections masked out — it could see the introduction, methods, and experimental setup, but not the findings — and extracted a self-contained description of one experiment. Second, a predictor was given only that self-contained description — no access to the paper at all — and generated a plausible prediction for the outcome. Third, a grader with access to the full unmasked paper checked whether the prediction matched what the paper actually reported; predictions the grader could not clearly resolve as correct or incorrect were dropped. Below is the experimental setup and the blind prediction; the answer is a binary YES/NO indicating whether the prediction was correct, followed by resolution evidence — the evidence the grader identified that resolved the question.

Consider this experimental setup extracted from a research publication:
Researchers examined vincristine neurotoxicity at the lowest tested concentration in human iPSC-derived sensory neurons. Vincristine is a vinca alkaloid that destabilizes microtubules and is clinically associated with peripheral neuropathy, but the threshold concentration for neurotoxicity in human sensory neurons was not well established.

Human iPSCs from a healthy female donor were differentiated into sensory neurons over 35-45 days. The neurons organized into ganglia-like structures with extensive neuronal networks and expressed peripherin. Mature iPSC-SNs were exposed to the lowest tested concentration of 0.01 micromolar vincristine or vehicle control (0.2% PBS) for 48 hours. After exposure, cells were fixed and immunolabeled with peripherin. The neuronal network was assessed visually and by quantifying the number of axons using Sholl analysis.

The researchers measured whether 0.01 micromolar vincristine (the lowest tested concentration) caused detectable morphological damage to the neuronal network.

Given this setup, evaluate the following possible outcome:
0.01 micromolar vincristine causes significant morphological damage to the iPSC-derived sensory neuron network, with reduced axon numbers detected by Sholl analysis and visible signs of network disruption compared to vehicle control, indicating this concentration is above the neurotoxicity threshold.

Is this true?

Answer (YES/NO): YES